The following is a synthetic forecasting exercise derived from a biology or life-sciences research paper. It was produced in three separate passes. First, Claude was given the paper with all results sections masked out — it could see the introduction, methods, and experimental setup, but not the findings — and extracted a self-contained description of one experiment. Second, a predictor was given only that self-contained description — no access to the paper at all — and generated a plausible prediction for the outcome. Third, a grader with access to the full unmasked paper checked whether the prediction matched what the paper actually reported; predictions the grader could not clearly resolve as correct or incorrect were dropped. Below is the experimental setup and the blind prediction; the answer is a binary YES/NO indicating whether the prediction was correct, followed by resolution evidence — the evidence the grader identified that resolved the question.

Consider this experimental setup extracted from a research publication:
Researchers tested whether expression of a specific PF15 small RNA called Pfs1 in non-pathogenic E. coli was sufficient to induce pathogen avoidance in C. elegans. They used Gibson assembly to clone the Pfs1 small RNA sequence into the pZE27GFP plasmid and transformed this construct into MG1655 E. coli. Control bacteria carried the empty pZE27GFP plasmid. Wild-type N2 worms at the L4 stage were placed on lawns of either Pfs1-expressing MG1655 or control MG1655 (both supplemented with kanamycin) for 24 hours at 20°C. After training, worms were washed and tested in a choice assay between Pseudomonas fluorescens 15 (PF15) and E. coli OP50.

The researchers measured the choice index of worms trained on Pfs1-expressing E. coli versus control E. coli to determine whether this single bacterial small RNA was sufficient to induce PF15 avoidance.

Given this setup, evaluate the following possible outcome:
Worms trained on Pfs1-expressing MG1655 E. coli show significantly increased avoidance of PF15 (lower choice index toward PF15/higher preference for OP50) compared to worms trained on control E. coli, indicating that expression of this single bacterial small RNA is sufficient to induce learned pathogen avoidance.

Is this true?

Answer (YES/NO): YES